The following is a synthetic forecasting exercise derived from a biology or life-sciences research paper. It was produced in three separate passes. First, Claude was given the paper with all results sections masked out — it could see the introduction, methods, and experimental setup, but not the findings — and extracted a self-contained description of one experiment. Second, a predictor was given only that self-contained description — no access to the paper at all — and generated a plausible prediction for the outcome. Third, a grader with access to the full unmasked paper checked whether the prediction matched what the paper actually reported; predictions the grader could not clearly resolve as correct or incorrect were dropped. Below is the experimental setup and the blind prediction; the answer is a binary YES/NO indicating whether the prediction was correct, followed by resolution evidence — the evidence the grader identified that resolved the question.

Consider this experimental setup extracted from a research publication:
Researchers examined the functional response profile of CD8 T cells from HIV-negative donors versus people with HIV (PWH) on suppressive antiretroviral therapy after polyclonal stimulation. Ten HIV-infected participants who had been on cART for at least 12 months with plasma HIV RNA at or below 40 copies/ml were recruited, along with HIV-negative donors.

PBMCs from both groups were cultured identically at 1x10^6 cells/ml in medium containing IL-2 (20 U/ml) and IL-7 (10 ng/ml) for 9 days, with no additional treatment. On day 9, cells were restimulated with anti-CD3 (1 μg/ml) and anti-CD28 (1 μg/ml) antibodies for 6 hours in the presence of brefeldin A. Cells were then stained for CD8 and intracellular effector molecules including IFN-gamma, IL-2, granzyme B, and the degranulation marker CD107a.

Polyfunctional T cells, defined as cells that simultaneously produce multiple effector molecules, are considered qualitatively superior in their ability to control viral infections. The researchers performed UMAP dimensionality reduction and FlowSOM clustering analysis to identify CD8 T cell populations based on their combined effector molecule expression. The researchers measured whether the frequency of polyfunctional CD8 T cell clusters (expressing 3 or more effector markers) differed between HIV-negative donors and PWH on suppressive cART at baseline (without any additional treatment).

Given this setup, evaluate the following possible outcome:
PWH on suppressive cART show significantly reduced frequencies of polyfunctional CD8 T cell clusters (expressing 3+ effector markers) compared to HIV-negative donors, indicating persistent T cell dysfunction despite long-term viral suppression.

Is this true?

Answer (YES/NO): YES